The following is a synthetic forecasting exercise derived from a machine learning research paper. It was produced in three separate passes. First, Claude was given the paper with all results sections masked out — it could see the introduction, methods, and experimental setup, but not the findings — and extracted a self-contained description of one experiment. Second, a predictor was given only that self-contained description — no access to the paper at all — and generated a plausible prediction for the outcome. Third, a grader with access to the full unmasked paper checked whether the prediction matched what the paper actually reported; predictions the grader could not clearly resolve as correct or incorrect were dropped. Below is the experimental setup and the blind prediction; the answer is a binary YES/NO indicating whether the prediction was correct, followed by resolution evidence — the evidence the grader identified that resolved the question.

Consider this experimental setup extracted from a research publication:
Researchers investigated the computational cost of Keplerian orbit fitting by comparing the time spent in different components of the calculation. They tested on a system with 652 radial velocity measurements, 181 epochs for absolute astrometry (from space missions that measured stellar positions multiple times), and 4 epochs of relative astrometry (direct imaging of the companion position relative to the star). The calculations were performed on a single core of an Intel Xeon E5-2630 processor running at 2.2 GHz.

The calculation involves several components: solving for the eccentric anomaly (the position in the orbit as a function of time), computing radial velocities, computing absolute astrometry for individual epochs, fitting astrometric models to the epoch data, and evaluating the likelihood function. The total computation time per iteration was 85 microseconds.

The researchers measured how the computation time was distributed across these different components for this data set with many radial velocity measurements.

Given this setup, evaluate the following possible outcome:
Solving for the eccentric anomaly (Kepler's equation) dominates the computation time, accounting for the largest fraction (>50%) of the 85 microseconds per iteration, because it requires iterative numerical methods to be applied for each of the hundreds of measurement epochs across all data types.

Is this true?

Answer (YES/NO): YES